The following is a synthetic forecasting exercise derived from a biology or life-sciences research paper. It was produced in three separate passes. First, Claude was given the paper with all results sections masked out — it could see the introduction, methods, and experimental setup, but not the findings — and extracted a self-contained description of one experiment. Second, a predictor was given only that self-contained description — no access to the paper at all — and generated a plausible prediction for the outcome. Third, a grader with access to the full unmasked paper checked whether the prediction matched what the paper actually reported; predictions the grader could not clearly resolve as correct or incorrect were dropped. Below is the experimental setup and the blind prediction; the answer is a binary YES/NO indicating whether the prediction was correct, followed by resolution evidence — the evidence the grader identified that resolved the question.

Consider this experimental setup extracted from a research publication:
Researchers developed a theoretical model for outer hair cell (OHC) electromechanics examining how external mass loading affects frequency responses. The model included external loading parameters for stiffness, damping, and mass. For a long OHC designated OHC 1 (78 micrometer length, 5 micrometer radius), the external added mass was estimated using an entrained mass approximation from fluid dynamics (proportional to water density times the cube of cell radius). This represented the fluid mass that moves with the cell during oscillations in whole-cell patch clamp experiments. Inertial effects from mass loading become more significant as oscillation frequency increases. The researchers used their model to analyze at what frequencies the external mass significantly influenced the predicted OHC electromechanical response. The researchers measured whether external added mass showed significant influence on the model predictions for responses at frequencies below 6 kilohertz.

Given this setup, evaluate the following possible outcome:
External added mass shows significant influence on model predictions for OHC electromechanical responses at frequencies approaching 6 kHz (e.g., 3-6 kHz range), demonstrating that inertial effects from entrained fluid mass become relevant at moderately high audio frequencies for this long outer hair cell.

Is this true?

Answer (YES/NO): NO